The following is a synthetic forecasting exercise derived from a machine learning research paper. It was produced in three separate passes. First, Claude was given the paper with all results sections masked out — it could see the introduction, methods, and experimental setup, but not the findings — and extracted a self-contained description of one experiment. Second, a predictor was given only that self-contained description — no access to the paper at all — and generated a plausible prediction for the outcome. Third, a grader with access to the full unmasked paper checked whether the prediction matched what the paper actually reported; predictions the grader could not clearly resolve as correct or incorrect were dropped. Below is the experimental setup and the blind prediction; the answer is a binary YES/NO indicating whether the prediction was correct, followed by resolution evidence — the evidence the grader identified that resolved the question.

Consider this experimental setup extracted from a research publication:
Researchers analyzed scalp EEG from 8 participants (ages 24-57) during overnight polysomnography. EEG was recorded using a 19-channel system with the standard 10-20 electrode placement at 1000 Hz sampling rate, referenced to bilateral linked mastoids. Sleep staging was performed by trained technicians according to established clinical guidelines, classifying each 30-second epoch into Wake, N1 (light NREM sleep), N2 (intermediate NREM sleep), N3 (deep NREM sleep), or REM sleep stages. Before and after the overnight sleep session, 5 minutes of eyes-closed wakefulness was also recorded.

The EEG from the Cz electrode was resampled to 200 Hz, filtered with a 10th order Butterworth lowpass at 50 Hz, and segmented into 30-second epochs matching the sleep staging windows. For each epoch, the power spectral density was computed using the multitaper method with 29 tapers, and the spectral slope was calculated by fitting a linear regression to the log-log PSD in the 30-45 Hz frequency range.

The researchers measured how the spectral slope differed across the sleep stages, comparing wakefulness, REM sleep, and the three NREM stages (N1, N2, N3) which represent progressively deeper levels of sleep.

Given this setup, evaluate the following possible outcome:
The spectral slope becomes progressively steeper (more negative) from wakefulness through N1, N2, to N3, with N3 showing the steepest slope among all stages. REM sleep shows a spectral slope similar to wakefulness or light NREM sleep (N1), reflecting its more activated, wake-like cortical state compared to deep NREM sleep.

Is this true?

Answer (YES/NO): NO